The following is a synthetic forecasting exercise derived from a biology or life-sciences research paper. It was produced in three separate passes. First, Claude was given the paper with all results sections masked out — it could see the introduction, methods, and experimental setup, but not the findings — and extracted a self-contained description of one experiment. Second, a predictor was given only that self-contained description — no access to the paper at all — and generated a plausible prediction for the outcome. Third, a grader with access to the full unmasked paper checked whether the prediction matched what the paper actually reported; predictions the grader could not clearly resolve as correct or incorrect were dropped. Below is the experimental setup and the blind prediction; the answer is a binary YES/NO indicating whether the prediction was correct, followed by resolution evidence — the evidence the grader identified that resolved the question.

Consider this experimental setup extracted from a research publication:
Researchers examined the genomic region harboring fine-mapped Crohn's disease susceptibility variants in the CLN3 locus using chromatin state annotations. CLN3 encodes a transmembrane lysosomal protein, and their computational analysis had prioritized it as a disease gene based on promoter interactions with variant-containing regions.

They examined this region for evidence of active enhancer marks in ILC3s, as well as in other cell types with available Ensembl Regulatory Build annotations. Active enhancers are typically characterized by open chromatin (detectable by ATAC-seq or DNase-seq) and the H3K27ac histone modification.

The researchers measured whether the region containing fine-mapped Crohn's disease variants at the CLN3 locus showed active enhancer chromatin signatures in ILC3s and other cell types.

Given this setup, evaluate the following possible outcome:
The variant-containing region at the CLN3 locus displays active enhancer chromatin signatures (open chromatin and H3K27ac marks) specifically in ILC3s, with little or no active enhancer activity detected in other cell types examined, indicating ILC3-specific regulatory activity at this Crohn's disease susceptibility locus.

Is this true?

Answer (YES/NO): NO